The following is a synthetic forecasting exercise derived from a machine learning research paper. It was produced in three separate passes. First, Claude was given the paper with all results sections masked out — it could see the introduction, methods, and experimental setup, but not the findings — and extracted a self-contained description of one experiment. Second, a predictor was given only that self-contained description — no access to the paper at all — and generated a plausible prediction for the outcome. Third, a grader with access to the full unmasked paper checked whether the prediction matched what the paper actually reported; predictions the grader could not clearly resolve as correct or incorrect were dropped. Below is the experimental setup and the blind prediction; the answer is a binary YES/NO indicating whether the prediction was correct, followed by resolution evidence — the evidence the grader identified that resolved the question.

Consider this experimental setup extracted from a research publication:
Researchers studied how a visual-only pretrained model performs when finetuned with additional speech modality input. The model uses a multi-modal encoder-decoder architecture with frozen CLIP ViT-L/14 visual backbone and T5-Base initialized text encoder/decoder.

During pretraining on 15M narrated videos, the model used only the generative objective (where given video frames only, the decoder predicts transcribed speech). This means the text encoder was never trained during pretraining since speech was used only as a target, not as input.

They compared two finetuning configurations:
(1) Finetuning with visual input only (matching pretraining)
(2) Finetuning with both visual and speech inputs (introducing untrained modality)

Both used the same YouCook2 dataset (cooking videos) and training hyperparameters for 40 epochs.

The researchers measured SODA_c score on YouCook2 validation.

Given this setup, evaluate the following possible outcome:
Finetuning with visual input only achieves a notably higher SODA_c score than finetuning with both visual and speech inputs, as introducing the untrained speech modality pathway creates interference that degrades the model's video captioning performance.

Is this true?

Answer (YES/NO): YES